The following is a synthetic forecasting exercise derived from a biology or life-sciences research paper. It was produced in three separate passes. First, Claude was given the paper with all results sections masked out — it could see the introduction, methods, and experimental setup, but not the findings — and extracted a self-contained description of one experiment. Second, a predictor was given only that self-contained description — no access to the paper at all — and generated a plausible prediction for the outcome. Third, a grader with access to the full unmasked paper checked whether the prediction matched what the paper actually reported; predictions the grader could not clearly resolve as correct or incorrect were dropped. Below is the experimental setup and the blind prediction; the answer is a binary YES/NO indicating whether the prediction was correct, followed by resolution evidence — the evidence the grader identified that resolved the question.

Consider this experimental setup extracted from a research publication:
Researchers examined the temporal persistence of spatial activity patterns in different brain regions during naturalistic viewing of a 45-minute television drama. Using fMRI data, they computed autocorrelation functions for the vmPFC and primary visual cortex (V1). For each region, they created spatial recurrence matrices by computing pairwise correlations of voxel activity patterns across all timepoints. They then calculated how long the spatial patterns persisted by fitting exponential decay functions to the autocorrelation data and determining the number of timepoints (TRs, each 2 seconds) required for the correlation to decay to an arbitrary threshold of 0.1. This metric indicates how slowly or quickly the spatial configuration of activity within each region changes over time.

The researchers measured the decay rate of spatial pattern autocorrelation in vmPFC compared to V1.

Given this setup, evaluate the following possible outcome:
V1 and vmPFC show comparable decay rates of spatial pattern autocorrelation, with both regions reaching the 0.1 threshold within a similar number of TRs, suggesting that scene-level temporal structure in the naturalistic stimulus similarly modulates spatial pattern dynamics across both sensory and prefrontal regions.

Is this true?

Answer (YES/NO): NO